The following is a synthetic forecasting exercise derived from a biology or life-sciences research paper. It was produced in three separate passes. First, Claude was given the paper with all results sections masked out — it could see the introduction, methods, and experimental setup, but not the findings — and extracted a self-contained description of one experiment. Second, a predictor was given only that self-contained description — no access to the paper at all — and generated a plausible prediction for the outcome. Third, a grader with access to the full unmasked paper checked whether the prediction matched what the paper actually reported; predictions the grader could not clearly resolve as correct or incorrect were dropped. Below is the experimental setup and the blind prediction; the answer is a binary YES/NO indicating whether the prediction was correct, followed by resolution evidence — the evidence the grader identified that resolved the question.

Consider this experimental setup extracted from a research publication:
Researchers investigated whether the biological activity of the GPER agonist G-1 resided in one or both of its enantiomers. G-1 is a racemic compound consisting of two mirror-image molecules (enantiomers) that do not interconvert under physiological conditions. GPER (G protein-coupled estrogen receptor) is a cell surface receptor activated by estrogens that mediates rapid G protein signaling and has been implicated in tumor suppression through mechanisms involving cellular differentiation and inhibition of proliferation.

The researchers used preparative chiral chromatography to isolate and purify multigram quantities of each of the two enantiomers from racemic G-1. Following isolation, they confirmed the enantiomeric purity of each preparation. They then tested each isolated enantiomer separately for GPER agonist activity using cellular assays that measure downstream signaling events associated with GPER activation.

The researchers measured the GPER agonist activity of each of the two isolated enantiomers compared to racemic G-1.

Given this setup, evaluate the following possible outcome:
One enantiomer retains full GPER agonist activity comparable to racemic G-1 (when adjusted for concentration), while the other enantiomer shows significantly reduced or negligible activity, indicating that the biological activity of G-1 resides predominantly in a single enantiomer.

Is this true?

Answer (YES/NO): YES